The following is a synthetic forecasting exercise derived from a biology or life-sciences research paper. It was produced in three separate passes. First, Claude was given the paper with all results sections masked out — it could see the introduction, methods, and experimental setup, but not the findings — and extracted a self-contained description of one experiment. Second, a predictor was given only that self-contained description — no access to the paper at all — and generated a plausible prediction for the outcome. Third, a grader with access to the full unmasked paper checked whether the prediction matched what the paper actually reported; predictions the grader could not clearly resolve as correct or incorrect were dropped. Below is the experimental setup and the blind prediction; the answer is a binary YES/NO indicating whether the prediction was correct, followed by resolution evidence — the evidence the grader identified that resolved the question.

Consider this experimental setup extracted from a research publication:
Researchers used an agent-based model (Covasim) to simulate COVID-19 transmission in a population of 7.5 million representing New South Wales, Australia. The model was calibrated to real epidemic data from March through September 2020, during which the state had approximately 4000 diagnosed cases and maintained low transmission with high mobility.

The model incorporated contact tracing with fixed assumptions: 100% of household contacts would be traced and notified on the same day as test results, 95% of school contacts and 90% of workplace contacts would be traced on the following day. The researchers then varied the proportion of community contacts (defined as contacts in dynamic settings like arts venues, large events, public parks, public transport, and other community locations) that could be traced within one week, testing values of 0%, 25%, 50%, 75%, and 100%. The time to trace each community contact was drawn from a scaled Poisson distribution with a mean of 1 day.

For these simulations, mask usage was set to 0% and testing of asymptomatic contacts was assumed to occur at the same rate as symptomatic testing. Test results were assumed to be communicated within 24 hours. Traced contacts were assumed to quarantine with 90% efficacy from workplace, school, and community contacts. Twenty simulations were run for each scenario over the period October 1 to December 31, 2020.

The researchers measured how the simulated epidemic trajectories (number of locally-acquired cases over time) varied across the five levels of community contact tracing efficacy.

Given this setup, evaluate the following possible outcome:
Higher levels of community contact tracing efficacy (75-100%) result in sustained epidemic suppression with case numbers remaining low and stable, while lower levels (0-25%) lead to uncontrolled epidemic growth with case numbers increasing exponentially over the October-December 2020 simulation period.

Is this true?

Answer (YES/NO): NO